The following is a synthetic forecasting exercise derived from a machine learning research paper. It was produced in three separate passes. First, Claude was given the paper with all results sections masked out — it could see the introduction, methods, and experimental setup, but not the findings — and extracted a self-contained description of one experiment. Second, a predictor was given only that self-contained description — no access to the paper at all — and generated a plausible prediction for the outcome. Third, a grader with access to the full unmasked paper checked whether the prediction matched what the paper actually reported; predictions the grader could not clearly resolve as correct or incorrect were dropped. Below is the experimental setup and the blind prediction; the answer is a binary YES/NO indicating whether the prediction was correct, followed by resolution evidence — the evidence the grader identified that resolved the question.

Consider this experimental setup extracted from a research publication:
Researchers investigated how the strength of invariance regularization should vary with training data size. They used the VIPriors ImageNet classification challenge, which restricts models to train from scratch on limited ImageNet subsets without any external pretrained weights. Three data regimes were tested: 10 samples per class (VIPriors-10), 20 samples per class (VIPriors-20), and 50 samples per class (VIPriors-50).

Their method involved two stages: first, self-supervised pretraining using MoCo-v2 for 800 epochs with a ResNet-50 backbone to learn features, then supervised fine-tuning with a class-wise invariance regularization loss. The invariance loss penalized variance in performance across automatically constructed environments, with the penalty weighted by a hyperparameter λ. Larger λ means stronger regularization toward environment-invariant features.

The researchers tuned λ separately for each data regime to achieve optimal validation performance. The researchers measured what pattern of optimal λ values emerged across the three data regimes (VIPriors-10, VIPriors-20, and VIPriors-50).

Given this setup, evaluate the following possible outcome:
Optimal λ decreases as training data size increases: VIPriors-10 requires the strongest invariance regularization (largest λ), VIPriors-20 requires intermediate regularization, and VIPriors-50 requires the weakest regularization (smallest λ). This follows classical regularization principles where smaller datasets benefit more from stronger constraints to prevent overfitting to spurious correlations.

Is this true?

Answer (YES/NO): YES